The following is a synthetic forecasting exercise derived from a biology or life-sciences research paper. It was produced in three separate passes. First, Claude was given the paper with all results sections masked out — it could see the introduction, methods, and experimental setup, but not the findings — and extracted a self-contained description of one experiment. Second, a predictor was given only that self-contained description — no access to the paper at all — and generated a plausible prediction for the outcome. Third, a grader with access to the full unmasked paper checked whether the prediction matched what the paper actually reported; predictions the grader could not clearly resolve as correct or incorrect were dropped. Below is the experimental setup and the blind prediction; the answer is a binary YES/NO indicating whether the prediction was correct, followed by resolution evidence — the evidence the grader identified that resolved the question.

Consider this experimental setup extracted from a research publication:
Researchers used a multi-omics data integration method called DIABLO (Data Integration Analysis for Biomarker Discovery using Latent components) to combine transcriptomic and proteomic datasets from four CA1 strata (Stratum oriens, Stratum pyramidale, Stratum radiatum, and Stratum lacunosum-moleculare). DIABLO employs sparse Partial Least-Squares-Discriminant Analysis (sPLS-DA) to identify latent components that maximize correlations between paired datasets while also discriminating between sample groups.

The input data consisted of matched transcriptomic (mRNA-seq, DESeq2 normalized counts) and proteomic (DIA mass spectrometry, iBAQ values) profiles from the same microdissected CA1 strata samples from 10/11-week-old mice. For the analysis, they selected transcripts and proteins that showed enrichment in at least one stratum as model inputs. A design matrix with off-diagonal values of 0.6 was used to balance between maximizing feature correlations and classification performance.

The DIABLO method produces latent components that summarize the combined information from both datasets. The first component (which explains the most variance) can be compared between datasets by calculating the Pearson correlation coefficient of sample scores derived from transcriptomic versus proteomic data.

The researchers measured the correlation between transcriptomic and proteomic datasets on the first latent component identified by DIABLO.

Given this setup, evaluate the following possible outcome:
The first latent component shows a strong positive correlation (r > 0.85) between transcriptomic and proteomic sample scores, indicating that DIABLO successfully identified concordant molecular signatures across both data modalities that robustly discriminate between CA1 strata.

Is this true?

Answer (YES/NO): YES